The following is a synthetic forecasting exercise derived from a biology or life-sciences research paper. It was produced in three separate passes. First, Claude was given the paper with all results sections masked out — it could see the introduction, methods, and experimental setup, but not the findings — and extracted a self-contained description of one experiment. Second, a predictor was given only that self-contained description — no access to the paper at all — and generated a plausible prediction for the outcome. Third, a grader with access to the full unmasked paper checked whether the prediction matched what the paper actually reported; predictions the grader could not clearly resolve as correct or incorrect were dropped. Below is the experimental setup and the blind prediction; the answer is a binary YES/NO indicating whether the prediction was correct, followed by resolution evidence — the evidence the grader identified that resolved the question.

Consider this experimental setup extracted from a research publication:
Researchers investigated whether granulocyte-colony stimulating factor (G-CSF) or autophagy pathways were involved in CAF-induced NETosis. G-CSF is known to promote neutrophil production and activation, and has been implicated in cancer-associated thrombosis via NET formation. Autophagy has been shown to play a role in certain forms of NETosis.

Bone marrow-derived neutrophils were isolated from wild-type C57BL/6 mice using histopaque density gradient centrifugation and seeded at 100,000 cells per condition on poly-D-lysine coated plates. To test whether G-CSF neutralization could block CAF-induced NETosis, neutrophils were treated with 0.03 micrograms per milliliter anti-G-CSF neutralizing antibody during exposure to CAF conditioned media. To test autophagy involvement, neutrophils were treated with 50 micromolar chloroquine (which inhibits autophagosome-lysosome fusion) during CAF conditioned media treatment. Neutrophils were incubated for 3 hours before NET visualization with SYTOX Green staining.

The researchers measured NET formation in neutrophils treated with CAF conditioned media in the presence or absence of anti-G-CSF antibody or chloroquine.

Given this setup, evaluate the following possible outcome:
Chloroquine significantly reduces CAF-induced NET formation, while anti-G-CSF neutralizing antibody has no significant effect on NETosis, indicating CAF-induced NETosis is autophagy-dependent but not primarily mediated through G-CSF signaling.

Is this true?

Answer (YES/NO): NO